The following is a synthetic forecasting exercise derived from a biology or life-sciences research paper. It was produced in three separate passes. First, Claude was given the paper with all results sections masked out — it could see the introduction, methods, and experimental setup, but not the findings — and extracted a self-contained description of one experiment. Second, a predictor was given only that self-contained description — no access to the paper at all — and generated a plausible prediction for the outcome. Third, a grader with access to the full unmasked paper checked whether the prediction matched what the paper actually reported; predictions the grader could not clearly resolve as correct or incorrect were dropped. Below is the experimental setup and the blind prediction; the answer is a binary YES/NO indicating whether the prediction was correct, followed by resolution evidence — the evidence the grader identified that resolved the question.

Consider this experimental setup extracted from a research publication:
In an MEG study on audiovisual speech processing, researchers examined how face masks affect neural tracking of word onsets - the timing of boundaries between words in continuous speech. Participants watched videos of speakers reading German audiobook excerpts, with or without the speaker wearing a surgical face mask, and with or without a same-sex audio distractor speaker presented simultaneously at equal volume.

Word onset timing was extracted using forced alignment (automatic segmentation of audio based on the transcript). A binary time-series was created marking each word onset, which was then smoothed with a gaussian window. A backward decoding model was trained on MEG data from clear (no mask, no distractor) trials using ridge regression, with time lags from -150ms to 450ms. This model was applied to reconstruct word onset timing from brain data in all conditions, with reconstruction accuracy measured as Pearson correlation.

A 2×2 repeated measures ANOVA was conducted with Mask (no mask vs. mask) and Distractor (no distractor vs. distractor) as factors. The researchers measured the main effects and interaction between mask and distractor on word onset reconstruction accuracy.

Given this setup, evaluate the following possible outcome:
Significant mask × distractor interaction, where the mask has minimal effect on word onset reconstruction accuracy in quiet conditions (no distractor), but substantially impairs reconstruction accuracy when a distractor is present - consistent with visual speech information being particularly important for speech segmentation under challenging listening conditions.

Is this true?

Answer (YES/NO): YES